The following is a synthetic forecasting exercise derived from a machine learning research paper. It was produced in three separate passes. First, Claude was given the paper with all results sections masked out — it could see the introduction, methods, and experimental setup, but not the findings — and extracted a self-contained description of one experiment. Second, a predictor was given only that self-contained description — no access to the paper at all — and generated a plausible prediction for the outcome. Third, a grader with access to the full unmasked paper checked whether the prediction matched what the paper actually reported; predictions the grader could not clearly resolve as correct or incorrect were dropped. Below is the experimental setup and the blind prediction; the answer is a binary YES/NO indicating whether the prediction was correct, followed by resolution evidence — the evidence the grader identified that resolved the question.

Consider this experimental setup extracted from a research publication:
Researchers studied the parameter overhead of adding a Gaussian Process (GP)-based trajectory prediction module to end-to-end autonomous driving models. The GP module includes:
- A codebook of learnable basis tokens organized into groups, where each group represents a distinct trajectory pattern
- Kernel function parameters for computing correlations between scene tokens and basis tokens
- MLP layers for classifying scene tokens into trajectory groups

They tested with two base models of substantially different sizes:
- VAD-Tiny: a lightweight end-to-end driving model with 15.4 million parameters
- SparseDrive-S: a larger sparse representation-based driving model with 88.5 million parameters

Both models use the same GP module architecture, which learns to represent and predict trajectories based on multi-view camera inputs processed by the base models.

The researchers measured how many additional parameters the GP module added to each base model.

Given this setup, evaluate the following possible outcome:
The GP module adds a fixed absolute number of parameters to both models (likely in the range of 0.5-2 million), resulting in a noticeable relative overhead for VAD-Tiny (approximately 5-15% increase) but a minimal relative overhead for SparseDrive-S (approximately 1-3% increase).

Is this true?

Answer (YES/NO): YES